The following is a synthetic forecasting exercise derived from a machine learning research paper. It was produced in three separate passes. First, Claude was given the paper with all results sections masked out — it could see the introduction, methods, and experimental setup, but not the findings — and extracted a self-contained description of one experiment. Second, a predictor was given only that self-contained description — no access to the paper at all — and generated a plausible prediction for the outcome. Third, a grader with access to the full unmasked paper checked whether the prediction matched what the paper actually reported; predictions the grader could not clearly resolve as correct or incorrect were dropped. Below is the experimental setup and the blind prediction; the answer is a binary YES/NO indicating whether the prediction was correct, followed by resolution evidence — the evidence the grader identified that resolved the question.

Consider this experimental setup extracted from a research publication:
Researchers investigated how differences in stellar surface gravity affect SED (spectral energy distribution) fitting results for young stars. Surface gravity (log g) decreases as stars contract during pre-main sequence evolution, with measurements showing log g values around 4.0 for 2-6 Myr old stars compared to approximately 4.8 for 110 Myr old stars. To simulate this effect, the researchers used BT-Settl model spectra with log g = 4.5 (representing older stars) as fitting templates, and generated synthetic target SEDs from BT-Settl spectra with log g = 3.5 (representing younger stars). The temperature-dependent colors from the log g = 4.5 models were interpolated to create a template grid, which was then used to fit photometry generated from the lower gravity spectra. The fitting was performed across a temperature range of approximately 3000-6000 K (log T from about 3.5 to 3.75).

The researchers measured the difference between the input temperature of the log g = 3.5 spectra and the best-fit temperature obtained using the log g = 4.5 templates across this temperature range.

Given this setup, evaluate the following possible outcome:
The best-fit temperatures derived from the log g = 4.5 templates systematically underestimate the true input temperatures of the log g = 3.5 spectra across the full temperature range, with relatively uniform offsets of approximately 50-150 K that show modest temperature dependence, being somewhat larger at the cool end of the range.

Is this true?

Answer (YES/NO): NO